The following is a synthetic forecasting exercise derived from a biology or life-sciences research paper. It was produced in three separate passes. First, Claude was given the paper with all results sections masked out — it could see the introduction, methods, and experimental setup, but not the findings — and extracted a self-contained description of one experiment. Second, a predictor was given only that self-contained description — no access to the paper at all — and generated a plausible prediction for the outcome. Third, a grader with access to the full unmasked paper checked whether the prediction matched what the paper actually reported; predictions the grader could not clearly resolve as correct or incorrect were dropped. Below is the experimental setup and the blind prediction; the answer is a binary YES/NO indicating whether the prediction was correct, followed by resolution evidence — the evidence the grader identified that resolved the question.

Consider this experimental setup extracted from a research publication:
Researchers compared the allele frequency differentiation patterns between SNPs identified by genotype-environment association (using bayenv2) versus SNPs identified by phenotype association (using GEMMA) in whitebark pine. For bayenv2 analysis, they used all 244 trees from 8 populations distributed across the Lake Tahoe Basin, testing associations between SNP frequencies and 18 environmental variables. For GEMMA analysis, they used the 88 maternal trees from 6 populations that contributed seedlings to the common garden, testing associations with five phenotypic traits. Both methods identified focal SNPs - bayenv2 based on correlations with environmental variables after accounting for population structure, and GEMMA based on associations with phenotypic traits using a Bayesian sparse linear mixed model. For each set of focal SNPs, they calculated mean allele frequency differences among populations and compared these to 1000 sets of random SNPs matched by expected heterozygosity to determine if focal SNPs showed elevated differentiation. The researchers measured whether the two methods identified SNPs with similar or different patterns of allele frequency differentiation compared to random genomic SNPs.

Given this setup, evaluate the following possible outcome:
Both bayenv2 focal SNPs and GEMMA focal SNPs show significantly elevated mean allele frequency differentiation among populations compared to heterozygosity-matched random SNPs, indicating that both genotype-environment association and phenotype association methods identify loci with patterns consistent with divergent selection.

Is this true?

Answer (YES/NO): NO